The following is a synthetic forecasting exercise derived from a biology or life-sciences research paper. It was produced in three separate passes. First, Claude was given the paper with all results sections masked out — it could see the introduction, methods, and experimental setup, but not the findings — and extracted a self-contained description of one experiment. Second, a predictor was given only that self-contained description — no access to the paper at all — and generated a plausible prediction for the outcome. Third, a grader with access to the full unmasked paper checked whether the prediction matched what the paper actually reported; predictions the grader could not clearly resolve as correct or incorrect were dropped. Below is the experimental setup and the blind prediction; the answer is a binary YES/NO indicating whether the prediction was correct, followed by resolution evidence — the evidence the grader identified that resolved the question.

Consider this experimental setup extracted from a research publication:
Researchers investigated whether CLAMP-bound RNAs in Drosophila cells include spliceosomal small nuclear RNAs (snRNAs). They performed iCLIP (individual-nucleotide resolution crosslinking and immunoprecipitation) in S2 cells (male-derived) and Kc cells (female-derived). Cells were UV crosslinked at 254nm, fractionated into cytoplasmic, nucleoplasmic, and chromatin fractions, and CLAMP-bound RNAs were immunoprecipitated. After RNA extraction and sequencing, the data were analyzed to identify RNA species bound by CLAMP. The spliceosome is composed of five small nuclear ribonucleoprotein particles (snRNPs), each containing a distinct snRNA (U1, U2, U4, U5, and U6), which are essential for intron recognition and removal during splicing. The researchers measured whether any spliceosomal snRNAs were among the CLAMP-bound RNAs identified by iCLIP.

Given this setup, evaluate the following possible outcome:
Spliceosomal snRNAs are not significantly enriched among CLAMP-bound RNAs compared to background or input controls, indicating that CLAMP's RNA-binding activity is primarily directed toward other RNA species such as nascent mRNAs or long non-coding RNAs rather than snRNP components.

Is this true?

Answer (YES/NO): NO